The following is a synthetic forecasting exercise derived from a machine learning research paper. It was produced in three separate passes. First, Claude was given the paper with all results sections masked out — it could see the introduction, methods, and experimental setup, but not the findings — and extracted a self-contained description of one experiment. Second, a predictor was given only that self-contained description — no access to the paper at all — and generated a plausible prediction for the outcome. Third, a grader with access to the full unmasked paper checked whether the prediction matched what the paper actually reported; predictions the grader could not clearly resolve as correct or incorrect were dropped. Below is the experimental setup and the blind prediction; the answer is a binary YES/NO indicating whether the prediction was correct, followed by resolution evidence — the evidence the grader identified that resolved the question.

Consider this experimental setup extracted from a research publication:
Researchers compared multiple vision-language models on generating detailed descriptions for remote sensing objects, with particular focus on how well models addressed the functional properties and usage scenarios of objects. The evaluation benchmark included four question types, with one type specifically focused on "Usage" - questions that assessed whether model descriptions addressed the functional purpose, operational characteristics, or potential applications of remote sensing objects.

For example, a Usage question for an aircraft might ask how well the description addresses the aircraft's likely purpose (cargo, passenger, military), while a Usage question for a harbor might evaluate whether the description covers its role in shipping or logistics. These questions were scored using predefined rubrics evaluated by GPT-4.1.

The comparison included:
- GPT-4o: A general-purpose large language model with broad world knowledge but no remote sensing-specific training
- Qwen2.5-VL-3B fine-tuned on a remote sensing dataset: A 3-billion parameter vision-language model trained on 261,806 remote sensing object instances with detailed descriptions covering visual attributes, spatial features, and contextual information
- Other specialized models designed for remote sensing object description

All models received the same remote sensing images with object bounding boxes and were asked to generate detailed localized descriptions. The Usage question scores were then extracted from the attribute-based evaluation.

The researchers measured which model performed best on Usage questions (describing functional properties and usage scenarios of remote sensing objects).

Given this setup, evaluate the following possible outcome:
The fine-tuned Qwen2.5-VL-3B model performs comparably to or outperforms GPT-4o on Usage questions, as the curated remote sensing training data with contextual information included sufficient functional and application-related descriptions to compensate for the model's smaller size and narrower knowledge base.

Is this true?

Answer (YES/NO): NO